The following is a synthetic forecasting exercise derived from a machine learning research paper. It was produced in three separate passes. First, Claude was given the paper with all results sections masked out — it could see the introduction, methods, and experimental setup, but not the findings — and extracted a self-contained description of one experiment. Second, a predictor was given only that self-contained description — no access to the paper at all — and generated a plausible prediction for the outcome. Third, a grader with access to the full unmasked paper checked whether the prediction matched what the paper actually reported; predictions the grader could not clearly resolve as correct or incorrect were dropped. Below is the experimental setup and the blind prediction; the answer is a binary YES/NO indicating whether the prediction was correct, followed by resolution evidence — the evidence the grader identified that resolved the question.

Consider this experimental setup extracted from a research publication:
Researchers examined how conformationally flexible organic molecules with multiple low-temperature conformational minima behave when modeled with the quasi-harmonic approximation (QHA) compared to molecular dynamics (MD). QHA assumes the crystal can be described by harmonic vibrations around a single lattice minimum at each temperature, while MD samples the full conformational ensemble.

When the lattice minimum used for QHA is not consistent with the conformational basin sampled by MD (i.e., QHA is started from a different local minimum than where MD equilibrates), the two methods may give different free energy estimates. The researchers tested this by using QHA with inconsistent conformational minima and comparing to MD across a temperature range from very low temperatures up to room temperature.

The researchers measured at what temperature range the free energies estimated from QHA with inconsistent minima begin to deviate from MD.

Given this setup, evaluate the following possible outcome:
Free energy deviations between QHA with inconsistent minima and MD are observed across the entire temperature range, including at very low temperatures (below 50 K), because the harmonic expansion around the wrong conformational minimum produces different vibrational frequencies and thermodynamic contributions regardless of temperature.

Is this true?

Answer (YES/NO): YES